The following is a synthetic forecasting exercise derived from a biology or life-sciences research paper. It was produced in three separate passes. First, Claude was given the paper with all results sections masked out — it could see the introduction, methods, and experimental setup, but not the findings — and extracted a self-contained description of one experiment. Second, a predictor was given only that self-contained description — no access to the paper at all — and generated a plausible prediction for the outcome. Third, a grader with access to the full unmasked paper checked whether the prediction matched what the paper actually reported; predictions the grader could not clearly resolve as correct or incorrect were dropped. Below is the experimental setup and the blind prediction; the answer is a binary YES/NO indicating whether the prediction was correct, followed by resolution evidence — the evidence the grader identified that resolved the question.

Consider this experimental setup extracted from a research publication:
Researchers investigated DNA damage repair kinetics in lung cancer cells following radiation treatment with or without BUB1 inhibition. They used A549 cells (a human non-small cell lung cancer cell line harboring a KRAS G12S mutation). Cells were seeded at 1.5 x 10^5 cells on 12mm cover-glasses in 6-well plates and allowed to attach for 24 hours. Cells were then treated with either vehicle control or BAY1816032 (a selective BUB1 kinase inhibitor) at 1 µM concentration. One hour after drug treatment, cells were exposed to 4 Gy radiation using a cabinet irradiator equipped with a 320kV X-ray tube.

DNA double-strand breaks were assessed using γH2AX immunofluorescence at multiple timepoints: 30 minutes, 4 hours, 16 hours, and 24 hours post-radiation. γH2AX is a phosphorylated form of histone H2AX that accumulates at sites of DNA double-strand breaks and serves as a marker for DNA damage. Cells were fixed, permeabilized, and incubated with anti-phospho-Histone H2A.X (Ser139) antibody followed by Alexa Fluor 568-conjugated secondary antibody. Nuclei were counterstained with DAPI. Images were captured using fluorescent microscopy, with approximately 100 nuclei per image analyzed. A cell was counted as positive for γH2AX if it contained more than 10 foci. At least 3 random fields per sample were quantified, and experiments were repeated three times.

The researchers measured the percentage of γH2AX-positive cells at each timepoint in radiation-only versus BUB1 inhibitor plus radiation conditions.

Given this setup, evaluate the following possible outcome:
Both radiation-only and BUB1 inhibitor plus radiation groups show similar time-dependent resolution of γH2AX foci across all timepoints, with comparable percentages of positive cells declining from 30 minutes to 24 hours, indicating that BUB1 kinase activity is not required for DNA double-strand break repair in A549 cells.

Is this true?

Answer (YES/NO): NO